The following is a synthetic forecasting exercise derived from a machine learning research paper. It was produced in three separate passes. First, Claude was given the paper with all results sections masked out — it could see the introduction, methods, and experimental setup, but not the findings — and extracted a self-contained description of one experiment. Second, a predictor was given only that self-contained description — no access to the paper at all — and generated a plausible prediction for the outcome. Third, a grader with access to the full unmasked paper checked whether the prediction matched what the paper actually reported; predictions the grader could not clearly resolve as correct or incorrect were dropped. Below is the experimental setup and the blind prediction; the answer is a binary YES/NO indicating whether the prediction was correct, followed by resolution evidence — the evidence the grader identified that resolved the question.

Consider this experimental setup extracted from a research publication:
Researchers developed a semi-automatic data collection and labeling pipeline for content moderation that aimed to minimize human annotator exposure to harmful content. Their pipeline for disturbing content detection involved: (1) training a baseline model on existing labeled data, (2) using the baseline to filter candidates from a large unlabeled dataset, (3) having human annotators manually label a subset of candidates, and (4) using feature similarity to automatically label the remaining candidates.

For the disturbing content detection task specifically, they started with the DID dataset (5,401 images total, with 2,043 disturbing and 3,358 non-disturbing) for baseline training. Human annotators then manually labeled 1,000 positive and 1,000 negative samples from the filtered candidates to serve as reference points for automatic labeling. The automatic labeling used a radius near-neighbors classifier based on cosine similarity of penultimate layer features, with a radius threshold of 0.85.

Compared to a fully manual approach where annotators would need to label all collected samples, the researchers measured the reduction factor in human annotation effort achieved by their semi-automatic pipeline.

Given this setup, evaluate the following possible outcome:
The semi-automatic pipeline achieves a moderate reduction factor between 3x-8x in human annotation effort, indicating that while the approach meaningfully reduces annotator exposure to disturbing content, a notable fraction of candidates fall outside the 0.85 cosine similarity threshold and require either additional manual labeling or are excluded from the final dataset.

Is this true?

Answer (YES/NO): NO